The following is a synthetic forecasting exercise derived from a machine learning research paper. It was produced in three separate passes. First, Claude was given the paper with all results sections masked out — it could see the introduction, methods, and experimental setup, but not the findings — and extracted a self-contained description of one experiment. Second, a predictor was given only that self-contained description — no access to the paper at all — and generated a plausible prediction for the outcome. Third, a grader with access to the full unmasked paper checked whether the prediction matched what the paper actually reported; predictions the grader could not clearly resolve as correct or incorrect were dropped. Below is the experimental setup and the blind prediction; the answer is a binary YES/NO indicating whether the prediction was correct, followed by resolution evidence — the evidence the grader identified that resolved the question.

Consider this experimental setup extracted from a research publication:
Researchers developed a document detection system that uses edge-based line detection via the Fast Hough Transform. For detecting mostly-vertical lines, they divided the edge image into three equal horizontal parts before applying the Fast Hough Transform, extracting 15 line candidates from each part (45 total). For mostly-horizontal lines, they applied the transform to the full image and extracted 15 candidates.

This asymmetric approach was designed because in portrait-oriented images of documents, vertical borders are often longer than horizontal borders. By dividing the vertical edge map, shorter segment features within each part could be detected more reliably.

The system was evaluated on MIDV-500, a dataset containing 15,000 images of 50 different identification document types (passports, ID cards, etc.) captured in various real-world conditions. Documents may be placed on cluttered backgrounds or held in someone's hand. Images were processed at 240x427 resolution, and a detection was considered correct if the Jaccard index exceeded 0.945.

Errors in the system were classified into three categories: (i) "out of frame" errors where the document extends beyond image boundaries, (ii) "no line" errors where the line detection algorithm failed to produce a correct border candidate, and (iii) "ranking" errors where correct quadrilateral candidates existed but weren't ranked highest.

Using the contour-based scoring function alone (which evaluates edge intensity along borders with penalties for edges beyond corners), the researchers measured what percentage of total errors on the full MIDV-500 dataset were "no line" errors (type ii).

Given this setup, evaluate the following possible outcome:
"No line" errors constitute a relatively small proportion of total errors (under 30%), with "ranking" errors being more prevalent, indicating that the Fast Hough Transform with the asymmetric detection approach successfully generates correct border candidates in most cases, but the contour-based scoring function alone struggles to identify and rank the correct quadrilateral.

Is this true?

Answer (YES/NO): YES